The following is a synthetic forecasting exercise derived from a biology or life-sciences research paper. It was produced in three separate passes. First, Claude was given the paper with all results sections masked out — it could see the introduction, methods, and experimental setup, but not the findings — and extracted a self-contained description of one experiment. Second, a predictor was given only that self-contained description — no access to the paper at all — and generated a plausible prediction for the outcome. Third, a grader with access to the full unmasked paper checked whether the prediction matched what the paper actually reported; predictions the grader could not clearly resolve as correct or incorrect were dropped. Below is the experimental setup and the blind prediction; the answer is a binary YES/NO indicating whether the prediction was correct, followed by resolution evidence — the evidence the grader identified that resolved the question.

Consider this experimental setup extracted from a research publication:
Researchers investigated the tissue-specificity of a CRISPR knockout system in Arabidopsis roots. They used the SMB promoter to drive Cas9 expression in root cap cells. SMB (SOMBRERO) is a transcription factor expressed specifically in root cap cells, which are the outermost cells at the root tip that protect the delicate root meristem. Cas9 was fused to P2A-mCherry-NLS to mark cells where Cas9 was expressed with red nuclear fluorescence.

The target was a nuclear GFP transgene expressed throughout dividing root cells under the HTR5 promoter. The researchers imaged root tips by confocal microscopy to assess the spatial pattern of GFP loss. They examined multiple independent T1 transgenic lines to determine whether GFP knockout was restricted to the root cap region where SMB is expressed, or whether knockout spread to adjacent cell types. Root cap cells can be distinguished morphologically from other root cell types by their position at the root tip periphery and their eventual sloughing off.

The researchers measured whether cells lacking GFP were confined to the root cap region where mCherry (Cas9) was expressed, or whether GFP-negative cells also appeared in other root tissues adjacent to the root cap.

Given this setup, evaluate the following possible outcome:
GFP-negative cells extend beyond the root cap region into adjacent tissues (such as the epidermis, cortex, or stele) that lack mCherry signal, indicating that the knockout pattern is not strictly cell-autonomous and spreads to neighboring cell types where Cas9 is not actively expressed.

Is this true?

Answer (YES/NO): NO